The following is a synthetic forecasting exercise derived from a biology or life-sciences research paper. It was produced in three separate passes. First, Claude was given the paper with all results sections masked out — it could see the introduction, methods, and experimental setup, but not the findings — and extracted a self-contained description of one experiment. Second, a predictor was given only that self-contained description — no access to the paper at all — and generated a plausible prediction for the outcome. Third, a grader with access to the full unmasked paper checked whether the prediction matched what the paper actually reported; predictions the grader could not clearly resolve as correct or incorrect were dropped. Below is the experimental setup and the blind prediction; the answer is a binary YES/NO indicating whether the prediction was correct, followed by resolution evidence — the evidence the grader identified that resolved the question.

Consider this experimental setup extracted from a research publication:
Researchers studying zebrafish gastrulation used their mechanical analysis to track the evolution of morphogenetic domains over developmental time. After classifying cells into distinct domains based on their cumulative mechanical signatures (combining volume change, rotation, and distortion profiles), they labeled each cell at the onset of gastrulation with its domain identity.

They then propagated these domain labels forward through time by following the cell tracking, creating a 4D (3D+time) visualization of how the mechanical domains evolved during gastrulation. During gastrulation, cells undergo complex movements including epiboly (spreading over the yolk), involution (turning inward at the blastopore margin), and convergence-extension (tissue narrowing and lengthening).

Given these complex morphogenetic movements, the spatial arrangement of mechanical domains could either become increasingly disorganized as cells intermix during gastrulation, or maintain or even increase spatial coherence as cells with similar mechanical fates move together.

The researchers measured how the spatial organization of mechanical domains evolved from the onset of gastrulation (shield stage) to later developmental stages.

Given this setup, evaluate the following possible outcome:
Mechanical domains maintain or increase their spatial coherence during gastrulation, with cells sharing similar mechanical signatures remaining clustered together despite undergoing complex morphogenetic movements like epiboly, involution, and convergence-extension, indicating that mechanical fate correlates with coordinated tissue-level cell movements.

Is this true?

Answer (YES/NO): YES